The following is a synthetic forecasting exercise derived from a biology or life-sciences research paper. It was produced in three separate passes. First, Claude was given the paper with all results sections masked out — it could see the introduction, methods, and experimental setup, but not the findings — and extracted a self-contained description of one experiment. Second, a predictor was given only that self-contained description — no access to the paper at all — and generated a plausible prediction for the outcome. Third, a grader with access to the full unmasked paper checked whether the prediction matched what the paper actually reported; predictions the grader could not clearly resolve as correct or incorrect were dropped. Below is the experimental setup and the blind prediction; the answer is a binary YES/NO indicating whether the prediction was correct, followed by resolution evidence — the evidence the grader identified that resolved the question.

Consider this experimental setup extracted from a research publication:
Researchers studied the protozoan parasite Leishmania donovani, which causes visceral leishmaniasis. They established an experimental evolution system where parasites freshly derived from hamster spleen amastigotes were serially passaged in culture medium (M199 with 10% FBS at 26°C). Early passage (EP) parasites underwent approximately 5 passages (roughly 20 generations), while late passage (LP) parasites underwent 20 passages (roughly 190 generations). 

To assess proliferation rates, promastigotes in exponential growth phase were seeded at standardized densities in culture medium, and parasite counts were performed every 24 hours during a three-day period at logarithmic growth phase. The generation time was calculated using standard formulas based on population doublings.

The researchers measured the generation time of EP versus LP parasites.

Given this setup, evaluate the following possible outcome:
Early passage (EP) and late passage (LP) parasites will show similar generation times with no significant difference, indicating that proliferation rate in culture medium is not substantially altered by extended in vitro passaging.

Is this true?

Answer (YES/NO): NO